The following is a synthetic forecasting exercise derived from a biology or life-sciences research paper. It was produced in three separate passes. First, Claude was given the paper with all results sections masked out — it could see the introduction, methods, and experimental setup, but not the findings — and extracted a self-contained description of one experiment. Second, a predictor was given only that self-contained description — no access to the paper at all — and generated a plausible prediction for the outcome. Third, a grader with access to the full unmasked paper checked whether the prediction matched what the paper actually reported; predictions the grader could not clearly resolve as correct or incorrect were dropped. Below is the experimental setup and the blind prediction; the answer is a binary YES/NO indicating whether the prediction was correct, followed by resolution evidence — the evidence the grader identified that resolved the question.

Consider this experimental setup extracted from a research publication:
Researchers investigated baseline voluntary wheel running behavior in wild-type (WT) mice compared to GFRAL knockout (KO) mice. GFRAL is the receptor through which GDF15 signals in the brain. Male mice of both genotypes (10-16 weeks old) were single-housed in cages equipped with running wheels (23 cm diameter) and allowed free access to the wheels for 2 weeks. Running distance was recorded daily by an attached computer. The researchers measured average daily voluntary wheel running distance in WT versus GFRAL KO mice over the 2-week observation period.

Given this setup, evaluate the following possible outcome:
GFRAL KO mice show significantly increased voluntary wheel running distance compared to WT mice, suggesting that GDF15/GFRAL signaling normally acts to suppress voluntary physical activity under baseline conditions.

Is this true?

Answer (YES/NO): NO